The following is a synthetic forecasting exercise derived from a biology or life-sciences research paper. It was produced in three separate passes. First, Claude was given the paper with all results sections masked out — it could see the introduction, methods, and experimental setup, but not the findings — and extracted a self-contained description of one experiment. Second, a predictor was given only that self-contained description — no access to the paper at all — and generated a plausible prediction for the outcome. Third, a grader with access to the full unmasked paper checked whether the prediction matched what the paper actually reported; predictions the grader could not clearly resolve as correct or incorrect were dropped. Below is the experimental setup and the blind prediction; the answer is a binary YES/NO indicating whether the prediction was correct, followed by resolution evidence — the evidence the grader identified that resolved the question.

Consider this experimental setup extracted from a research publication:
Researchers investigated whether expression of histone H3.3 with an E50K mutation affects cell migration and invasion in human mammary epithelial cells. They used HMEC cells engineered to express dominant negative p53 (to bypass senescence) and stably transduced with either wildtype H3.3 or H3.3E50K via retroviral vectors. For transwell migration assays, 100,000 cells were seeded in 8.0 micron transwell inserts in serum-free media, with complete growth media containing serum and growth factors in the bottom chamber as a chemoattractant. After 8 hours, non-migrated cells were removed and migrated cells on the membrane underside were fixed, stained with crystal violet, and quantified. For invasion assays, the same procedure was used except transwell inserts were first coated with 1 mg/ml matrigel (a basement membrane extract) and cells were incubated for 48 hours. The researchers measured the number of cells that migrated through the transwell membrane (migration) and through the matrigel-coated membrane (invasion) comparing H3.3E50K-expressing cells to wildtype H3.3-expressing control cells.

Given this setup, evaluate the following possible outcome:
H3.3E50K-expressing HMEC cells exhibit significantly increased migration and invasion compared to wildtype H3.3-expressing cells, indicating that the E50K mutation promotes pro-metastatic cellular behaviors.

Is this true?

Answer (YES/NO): YES